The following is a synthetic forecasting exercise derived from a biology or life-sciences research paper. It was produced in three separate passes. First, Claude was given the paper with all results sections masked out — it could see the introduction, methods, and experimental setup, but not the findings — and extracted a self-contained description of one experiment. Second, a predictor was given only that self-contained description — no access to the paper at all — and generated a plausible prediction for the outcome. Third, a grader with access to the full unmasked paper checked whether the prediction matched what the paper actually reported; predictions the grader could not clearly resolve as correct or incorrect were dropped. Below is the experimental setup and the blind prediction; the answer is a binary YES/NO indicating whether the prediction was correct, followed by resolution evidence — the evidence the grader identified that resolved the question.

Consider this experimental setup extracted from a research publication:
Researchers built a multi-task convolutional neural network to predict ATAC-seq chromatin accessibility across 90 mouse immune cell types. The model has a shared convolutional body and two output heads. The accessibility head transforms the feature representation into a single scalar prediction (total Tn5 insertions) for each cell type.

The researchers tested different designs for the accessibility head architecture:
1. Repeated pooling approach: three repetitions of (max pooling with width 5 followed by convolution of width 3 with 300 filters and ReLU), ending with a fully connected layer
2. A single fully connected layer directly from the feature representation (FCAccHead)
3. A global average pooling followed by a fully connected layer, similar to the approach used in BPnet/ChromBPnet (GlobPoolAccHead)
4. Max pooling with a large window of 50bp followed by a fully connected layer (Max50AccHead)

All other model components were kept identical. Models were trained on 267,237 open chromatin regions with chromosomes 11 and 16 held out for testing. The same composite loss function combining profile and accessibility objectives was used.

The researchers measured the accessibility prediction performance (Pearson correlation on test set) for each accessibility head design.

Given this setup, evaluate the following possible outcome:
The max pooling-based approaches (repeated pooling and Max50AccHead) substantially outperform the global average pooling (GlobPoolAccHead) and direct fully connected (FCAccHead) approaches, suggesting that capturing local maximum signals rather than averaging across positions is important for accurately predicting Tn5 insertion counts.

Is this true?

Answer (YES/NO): NO